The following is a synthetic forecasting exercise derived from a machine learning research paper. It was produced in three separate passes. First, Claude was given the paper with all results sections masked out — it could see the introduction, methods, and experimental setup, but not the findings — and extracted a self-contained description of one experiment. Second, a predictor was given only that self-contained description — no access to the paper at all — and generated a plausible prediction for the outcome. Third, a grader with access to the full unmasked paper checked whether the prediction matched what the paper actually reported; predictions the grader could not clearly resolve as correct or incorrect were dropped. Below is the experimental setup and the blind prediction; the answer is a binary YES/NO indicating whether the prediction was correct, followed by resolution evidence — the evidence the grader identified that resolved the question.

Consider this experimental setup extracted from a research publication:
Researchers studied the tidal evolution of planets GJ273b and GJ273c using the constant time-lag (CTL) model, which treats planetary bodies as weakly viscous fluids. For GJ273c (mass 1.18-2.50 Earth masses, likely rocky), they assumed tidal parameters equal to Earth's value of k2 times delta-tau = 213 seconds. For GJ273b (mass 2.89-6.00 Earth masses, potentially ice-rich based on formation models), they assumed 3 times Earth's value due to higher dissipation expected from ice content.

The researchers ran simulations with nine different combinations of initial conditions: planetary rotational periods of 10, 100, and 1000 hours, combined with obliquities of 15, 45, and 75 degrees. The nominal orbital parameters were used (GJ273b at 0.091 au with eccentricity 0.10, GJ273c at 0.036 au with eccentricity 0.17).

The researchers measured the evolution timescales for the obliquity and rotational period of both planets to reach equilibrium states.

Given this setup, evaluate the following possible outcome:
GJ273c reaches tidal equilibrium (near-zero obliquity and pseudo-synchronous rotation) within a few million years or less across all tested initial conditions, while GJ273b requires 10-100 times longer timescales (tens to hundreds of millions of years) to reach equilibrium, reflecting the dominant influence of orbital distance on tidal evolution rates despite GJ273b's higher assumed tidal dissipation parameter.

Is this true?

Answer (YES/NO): NO